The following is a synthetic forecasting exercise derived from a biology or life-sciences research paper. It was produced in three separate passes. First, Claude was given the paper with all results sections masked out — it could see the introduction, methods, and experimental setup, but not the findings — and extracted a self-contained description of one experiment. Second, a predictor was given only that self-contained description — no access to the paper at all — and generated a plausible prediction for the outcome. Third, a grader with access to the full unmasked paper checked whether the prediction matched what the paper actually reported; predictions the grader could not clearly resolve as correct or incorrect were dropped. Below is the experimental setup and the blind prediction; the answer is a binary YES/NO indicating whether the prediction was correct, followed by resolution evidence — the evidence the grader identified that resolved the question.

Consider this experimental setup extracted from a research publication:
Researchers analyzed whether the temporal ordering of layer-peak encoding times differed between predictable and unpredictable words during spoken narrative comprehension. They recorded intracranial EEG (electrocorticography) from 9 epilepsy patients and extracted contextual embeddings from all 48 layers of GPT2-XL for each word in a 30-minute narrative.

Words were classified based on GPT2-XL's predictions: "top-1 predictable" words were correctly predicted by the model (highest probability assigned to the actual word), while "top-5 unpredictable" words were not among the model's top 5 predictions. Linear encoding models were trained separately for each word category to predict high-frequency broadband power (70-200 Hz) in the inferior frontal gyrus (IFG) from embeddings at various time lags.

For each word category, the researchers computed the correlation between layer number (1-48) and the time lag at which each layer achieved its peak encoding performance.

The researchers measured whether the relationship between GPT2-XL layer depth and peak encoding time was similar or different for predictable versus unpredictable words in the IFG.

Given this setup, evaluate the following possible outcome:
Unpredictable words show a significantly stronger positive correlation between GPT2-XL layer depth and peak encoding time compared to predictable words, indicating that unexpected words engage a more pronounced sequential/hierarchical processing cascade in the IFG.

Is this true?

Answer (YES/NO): NO